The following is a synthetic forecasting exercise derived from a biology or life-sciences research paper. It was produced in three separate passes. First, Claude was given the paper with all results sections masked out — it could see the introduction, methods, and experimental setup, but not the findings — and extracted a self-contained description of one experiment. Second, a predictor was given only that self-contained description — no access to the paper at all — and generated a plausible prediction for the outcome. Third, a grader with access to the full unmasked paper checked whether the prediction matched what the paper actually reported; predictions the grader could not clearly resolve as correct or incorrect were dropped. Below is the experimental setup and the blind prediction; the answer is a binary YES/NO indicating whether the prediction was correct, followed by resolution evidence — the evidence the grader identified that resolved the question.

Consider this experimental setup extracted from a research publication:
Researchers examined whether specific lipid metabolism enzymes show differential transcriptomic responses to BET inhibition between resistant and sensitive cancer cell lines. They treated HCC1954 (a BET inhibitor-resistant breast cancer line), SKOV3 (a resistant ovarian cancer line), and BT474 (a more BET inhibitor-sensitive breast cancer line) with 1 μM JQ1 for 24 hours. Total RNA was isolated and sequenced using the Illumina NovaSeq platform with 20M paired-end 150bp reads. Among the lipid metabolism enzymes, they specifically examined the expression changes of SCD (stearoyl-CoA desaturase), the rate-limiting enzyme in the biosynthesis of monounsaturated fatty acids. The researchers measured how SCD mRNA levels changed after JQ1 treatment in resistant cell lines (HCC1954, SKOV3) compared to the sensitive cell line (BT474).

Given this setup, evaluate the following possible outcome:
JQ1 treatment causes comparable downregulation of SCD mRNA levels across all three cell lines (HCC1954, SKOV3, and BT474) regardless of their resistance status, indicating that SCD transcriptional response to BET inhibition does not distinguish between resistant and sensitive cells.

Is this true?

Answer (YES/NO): NO